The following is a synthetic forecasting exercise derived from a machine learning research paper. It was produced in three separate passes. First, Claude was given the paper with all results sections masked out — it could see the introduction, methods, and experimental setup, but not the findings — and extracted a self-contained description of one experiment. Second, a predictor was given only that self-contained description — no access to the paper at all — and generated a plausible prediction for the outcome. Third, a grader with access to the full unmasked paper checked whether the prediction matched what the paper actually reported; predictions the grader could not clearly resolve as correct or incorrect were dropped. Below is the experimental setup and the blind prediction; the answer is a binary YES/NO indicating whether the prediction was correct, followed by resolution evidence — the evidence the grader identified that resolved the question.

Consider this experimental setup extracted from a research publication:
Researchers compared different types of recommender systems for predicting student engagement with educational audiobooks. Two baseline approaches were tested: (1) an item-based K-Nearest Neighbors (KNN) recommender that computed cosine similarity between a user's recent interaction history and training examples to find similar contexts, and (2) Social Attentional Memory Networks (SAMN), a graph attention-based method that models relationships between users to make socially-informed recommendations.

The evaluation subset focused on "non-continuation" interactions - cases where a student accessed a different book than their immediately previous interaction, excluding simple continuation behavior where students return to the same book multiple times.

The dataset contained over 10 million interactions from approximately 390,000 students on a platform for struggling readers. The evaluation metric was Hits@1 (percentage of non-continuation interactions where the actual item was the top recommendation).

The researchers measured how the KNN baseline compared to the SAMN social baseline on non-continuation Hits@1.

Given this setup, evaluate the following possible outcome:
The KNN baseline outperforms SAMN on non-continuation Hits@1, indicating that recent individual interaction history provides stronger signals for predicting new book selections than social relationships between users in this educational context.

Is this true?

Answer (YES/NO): YES